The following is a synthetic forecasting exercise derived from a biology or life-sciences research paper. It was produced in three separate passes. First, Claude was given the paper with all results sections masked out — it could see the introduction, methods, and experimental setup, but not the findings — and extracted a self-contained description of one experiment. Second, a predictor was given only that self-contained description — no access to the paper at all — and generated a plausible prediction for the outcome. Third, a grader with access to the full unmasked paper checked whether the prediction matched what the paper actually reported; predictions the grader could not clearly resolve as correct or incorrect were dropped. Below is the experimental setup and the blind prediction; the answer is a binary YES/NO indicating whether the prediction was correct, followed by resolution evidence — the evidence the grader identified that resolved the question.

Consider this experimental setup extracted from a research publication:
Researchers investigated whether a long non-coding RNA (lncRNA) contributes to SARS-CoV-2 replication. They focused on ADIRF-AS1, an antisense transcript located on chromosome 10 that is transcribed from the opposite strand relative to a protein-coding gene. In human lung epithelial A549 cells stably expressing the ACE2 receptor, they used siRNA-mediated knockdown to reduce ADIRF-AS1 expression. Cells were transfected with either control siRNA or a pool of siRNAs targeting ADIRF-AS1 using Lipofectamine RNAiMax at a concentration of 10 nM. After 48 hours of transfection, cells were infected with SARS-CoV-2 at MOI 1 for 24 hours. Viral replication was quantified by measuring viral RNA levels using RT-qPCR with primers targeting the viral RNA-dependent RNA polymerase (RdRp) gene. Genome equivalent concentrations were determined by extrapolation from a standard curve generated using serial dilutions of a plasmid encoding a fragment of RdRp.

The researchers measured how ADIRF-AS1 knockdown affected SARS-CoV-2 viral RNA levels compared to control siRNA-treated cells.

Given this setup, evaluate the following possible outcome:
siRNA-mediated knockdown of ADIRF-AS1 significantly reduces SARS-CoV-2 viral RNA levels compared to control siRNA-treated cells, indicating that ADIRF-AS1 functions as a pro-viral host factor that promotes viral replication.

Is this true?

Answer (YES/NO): YES